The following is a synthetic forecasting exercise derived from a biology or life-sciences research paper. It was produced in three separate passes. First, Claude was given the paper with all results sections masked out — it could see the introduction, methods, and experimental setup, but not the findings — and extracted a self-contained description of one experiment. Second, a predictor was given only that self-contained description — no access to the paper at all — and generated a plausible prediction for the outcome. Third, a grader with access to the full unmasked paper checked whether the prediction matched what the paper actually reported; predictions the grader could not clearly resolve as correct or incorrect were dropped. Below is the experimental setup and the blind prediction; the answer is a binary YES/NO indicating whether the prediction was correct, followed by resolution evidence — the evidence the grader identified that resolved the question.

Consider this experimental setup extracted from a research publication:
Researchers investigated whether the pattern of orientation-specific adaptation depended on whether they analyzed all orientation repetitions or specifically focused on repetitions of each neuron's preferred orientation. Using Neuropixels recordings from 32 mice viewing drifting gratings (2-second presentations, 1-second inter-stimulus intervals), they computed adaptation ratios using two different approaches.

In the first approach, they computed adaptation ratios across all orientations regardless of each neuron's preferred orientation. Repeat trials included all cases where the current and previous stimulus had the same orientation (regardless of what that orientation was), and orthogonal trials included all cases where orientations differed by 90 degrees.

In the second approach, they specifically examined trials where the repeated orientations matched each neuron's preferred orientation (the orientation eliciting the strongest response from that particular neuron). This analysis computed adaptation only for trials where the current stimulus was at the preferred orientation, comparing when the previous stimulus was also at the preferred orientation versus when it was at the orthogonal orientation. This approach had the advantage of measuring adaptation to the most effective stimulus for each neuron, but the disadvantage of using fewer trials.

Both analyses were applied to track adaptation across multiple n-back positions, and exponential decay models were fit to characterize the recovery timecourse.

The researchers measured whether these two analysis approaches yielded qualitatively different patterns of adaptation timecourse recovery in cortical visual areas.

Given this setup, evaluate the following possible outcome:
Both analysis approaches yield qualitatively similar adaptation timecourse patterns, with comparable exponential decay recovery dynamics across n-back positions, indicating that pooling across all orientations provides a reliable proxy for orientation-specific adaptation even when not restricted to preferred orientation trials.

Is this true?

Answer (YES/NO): YES